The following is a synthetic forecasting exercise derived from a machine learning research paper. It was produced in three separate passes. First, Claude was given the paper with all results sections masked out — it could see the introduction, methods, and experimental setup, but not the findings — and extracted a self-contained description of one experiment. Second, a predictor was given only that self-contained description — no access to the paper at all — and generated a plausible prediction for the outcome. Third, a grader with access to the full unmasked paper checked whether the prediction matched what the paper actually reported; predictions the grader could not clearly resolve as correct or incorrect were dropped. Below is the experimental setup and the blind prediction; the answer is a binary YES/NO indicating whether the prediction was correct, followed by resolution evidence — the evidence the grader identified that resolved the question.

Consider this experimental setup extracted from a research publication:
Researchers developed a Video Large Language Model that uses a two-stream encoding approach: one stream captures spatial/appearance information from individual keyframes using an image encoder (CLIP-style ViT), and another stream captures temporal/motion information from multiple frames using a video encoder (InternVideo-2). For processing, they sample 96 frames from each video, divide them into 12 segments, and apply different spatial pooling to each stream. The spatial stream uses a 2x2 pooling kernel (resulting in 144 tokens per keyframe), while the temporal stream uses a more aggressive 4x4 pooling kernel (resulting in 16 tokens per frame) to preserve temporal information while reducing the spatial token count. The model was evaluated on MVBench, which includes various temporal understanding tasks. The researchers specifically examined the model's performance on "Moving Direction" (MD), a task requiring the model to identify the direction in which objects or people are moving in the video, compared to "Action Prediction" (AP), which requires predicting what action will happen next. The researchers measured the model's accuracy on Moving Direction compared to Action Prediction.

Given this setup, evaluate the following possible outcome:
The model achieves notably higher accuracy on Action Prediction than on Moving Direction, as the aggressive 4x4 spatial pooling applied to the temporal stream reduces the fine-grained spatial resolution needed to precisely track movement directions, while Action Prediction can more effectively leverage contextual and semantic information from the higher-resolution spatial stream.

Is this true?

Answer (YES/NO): YES